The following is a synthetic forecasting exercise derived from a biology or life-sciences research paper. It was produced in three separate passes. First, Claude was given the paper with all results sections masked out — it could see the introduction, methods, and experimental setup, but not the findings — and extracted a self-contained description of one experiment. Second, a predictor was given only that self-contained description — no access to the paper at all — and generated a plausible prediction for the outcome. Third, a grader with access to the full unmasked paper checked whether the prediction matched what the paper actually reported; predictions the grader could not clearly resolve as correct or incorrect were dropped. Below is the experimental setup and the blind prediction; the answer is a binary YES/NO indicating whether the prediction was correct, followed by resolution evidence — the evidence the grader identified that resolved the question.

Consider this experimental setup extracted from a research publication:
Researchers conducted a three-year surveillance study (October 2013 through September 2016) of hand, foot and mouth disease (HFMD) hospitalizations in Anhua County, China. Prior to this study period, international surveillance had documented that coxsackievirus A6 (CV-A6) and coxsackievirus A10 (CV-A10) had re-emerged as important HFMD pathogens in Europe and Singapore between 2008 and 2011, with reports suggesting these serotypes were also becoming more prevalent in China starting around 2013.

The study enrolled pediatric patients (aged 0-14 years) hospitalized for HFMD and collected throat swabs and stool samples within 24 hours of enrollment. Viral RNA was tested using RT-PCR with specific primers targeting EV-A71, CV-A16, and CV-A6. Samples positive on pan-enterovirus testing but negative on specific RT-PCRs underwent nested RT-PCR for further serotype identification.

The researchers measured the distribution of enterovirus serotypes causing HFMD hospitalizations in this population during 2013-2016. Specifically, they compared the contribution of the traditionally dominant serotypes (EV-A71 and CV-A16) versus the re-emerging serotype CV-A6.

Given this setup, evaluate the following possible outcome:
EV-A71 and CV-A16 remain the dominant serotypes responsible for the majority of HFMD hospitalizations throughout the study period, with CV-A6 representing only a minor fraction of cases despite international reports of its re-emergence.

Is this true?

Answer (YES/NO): NO